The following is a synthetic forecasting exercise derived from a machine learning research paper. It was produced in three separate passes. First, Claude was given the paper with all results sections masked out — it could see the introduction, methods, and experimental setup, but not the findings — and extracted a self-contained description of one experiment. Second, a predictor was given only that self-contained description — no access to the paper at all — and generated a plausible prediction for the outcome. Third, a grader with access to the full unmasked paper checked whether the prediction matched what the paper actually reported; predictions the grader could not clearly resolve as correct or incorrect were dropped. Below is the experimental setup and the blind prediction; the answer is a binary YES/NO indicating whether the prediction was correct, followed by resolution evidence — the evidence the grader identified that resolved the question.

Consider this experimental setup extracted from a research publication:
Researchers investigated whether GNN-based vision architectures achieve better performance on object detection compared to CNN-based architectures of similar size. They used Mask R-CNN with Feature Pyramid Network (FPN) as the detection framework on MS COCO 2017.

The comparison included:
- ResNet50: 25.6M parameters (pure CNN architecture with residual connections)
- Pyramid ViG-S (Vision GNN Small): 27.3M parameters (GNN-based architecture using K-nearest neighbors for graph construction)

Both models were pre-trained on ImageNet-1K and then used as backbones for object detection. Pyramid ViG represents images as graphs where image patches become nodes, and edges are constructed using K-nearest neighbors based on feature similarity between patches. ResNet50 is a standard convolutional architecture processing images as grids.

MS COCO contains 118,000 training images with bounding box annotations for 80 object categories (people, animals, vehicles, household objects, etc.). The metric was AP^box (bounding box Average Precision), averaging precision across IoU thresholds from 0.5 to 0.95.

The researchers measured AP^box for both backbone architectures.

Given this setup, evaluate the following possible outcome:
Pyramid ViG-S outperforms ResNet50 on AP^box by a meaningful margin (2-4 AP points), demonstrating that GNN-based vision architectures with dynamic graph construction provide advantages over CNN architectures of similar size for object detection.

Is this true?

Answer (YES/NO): NO